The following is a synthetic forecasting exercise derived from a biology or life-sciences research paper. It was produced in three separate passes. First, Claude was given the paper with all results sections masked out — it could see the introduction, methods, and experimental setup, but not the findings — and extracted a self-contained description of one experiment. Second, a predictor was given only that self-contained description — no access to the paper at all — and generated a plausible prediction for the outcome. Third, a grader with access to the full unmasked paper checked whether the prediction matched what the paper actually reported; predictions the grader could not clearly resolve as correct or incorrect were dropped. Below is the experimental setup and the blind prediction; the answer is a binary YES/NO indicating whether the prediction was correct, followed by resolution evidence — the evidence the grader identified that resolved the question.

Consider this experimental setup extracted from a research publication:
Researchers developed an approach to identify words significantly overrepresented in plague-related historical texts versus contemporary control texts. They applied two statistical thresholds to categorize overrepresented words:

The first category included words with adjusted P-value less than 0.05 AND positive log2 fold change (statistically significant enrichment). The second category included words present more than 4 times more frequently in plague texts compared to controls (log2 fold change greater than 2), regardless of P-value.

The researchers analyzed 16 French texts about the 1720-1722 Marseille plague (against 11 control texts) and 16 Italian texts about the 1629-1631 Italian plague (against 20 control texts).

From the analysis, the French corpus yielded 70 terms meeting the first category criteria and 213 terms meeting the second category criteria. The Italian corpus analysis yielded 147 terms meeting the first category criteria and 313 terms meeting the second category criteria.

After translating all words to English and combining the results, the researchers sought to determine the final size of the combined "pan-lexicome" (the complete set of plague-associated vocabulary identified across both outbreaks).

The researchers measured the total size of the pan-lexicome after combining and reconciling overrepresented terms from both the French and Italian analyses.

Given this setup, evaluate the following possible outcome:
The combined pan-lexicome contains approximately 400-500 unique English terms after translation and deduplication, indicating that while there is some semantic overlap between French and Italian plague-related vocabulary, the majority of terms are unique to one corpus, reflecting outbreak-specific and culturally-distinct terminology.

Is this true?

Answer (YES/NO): NO